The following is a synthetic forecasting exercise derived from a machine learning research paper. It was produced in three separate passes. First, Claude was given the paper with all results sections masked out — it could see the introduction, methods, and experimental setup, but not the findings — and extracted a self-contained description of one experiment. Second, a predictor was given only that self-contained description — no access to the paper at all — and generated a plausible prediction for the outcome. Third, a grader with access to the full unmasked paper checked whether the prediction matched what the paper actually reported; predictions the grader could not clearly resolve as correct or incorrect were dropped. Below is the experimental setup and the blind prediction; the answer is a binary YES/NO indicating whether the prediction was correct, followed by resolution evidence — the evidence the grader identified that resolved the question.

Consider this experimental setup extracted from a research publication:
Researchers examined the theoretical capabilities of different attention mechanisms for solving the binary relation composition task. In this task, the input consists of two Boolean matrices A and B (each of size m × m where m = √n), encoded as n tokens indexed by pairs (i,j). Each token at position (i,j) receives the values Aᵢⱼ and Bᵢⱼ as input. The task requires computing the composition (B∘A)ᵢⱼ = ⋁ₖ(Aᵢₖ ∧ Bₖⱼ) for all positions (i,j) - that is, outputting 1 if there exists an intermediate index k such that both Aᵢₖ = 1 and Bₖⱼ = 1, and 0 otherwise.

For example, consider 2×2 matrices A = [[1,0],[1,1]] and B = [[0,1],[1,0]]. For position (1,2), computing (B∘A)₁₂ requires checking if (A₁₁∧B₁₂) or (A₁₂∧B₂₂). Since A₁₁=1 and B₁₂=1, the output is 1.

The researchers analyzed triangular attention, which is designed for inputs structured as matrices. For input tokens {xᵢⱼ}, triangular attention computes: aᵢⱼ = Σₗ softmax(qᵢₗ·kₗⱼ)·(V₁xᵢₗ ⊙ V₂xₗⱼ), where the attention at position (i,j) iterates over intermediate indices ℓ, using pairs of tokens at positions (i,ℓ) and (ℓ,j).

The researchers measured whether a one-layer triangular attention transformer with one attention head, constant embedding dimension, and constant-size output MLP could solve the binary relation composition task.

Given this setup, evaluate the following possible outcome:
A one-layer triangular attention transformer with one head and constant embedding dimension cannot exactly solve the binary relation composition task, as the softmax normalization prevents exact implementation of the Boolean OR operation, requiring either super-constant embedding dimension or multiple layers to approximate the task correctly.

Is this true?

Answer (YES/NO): NO